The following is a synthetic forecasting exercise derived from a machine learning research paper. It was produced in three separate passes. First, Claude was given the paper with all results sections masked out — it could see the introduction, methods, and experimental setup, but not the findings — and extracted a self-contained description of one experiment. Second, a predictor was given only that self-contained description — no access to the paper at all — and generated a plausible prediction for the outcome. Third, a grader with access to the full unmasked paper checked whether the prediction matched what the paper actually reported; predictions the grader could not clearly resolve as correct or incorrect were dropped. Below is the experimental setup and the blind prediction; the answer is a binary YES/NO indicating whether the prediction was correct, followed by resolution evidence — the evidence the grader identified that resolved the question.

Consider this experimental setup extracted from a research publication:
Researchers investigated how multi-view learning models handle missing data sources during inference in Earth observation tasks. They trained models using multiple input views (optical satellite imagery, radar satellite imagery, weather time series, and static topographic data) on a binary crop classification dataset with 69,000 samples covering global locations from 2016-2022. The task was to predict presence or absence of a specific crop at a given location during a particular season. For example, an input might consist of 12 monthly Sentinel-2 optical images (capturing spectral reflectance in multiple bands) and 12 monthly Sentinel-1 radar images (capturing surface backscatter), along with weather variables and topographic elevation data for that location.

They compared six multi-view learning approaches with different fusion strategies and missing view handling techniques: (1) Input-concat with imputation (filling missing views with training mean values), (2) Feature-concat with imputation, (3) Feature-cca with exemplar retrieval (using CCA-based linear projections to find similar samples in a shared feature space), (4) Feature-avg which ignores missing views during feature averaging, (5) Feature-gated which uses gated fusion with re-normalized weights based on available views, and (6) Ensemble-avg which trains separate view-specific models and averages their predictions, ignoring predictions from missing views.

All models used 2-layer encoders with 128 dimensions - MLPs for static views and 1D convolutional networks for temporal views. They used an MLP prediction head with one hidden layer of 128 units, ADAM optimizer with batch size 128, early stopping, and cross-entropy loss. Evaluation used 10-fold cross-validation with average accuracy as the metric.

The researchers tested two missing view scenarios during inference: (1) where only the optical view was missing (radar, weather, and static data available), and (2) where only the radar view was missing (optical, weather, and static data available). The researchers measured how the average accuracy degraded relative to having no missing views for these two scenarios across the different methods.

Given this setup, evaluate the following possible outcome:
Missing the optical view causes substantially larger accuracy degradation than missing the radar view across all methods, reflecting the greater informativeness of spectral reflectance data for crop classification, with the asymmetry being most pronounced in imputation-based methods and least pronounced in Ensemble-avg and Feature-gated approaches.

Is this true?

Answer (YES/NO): NO